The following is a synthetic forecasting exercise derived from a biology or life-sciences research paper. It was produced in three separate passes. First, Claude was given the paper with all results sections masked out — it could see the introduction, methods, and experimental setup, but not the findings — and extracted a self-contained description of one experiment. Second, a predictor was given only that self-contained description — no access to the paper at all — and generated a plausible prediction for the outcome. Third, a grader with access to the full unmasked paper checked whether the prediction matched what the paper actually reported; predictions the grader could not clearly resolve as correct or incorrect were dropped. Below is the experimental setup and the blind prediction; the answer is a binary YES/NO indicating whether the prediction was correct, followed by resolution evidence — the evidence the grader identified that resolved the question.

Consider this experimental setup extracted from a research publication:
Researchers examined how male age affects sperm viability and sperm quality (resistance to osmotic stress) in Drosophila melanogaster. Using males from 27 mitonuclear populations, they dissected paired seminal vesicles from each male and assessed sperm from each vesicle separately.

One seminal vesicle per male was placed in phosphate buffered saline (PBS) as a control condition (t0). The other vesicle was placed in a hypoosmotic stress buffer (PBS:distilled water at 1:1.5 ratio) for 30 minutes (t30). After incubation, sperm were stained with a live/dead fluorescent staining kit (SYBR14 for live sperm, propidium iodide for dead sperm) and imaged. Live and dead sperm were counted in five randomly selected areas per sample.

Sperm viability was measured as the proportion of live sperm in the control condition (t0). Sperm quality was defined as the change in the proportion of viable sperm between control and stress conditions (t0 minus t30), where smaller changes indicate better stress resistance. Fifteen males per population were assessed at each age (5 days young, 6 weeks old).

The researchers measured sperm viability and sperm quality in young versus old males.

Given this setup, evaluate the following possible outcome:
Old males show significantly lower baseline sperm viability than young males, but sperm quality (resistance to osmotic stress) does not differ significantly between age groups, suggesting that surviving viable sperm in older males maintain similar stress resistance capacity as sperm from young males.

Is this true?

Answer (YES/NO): NO